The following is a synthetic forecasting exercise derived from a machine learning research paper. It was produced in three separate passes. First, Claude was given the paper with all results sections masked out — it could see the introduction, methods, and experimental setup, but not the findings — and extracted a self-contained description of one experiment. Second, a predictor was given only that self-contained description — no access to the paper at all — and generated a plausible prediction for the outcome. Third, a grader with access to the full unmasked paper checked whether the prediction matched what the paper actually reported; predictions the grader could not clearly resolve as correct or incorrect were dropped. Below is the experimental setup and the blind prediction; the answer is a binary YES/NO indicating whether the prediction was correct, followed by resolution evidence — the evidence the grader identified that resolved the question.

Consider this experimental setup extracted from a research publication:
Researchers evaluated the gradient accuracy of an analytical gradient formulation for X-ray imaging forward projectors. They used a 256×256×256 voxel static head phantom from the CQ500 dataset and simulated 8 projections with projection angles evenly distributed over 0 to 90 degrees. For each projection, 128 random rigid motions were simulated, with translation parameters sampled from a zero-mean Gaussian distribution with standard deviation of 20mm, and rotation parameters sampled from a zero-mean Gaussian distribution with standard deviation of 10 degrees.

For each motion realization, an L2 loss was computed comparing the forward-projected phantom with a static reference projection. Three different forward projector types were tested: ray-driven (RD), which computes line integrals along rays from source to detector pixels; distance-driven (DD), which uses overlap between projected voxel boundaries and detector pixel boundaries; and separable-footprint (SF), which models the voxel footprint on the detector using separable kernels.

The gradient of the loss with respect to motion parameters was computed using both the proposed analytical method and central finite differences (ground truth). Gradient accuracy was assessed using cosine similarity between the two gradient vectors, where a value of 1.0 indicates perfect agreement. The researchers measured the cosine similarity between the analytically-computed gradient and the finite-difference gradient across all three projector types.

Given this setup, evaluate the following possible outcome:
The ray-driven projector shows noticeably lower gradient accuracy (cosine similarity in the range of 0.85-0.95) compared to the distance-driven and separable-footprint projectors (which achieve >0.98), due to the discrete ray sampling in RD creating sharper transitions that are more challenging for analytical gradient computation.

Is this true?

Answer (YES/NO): NO